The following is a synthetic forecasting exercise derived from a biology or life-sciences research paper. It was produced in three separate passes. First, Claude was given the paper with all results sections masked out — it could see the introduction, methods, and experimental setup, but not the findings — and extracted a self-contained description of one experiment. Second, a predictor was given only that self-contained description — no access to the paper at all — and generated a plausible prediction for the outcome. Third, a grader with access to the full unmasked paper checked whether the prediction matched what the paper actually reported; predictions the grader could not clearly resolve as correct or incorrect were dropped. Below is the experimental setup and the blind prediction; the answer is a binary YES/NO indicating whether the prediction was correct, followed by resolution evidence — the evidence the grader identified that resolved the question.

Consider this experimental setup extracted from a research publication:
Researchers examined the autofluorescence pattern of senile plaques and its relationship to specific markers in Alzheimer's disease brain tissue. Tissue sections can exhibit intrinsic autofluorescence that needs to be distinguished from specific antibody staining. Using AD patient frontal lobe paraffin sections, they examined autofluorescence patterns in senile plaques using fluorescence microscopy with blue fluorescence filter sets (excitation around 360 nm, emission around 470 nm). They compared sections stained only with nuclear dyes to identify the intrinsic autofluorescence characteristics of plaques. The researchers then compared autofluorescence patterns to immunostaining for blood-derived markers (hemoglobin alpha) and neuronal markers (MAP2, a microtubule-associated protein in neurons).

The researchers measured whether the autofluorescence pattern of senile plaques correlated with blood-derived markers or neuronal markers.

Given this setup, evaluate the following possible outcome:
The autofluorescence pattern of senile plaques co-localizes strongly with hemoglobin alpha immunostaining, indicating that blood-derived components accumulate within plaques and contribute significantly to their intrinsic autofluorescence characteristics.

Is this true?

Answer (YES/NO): YES